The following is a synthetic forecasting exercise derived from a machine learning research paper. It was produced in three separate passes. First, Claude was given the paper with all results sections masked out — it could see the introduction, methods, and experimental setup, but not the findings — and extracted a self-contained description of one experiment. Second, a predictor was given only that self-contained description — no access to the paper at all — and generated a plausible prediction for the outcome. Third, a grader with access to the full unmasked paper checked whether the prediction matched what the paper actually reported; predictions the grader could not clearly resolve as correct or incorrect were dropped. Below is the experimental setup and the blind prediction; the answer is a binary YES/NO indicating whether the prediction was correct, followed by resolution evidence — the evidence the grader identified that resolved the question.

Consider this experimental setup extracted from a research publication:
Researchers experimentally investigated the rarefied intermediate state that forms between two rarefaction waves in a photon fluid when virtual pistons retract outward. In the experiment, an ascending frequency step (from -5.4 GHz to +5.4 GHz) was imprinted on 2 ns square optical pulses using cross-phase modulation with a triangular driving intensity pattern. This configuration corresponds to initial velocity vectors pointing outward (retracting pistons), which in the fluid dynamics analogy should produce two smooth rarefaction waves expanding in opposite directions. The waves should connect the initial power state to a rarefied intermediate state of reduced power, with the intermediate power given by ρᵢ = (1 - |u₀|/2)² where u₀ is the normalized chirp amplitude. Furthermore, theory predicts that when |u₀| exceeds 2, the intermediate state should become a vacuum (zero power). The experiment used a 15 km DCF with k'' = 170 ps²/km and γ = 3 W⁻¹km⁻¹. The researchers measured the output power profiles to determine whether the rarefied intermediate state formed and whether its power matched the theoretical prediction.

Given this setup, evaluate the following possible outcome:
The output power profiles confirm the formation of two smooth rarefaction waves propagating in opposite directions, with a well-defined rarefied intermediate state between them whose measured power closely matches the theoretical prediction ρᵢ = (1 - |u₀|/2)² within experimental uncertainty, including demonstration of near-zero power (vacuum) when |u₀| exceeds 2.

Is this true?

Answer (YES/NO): NO